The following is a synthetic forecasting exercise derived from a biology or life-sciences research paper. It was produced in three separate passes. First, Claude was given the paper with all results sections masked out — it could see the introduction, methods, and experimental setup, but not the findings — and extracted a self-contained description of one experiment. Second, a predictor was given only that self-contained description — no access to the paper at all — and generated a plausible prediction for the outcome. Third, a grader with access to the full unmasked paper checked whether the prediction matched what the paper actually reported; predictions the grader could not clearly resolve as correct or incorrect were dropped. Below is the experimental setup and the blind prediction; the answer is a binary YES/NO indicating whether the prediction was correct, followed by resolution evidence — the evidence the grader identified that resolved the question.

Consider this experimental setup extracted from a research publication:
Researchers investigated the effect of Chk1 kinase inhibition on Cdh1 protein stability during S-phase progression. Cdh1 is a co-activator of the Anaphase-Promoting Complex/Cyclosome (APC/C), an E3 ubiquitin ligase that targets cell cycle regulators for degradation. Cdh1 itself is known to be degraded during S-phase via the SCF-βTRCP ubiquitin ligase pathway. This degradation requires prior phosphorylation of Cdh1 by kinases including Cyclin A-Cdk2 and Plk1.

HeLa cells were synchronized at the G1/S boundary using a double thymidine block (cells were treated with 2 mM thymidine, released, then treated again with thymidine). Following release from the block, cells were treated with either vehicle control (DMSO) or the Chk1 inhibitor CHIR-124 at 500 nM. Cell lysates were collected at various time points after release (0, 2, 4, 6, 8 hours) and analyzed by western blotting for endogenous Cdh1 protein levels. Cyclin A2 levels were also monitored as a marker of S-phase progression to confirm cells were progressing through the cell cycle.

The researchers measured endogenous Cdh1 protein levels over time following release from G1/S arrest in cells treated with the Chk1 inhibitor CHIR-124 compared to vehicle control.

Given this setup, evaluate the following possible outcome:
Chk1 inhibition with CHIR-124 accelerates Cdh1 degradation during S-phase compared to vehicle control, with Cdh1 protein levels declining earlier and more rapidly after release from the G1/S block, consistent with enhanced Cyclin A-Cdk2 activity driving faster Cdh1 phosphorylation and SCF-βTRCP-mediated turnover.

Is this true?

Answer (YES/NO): NO